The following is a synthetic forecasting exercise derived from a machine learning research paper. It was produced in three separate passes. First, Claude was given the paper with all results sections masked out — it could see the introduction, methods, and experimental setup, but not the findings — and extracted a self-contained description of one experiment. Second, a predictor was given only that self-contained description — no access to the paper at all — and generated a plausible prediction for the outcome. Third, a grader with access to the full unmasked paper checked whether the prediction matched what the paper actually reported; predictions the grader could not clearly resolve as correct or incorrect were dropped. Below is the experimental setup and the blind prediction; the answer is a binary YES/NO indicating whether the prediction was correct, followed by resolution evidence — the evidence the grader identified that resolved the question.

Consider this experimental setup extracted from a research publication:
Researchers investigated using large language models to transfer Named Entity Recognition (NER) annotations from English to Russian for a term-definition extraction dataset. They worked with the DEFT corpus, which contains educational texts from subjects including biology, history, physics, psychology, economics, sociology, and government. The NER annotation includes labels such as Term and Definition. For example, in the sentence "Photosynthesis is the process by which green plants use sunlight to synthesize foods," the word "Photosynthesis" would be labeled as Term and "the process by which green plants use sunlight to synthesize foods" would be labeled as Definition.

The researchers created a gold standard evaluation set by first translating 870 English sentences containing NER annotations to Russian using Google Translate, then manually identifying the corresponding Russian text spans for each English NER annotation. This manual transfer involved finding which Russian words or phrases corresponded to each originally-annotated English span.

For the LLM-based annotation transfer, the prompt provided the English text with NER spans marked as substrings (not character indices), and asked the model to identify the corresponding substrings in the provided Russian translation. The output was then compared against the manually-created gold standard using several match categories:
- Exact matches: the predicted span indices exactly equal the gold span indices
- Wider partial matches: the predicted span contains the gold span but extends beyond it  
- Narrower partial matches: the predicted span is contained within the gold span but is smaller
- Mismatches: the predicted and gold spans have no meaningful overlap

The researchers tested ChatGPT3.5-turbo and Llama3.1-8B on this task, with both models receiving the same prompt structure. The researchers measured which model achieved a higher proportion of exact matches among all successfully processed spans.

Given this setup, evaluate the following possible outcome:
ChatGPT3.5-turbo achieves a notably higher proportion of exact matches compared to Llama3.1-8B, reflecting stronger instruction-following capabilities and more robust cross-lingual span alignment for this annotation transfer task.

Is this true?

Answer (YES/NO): YES